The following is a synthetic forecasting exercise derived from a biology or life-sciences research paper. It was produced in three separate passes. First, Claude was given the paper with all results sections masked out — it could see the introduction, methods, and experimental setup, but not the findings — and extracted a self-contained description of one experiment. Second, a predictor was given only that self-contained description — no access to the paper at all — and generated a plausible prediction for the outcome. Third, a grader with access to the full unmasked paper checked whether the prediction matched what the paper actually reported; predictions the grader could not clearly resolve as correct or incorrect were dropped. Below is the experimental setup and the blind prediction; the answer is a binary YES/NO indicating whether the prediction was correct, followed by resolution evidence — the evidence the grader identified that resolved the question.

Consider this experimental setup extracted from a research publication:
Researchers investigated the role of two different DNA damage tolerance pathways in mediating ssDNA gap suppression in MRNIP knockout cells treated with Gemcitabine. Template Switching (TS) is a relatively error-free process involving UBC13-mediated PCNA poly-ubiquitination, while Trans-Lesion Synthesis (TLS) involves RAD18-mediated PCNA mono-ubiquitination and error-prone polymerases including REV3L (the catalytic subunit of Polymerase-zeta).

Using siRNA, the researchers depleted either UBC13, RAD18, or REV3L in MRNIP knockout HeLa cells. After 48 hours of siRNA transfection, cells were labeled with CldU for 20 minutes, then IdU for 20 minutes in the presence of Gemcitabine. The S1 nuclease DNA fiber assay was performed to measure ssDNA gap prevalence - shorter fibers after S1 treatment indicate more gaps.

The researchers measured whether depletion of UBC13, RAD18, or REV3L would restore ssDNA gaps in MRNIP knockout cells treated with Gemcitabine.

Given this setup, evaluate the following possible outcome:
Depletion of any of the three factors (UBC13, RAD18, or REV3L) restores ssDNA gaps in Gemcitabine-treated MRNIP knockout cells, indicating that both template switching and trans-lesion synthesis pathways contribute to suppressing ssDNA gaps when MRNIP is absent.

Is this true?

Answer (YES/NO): NO